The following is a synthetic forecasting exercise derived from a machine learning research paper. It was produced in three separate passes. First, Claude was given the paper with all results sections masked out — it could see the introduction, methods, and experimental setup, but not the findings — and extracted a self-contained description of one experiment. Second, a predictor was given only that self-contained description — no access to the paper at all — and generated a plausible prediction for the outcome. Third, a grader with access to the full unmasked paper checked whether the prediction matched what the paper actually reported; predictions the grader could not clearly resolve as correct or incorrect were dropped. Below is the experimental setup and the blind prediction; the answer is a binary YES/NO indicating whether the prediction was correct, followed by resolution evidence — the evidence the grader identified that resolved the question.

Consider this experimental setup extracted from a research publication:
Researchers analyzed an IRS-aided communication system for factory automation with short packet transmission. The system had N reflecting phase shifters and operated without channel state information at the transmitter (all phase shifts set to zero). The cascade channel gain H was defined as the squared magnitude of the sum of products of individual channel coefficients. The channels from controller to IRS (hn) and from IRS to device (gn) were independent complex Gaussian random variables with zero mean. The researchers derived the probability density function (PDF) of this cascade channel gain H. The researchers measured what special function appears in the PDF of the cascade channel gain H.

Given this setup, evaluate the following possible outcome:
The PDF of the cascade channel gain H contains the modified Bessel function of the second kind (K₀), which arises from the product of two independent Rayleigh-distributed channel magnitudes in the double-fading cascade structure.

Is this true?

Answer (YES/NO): NO